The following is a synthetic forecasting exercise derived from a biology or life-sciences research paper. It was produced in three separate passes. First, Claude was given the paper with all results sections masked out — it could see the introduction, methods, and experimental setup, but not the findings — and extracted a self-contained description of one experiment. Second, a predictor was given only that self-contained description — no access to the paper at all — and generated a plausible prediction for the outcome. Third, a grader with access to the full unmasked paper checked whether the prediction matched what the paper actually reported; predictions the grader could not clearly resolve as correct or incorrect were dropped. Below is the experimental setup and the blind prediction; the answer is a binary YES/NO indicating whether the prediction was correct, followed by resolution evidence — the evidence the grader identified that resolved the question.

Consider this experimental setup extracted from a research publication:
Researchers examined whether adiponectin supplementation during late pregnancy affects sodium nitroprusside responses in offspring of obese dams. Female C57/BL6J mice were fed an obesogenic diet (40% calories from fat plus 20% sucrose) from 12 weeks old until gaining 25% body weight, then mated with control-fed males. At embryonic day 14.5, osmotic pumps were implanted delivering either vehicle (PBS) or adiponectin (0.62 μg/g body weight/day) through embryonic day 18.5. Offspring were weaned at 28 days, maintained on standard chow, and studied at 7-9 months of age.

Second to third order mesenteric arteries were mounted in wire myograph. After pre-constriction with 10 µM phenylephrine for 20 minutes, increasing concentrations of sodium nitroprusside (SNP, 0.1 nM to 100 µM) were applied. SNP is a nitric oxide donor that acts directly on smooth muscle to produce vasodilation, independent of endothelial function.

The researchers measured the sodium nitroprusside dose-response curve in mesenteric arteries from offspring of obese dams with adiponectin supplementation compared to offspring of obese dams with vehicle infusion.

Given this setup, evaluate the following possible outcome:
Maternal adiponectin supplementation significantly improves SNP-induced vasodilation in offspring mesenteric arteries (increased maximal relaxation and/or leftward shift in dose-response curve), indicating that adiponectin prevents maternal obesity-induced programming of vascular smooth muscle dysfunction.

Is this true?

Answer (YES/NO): NO